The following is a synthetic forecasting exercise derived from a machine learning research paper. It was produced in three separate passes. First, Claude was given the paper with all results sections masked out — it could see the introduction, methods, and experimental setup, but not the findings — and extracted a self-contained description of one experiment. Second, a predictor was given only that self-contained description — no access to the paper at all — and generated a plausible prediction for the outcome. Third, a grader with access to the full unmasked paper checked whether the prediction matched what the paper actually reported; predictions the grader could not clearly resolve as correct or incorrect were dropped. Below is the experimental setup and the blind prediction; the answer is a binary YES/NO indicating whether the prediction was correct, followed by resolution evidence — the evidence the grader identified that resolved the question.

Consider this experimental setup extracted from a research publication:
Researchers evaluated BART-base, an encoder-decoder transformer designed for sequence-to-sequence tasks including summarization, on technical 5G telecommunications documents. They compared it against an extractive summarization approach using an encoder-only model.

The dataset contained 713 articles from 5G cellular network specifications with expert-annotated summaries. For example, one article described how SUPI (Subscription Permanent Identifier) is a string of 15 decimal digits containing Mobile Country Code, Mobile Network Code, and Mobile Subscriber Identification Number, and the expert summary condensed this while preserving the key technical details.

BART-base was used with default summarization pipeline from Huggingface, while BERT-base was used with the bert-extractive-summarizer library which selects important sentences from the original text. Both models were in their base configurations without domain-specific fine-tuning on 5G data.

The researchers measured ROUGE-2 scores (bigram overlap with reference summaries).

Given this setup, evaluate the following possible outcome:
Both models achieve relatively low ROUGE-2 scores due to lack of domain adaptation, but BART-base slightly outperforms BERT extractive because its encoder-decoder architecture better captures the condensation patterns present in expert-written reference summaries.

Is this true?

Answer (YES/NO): NO